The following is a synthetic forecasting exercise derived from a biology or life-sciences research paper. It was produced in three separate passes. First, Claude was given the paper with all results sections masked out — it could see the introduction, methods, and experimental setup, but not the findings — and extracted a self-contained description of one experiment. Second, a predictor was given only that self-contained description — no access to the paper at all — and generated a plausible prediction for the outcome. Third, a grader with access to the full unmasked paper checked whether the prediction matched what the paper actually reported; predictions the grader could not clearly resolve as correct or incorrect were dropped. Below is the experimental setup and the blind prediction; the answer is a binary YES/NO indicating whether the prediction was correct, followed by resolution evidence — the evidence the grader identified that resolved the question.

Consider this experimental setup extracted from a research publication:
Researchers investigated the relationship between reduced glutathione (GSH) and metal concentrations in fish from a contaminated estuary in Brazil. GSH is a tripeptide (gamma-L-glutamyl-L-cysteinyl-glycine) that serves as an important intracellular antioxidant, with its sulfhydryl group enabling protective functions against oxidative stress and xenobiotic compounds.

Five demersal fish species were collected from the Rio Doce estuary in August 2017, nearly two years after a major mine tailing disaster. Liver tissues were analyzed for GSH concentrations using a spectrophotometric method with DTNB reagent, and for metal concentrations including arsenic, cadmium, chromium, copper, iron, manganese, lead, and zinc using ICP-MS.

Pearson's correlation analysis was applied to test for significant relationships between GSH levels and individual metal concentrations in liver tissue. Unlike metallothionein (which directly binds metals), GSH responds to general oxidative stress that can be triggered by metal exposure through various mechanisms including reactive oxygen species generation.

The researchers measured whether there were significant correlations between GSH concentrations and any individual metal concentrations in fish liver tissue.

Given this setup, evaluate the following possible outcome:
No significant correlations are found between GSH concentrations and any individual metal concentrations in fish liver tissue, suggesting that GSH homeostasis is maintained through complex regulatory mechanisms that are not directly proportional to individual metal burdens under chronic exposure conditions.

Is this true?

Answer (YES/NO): NO